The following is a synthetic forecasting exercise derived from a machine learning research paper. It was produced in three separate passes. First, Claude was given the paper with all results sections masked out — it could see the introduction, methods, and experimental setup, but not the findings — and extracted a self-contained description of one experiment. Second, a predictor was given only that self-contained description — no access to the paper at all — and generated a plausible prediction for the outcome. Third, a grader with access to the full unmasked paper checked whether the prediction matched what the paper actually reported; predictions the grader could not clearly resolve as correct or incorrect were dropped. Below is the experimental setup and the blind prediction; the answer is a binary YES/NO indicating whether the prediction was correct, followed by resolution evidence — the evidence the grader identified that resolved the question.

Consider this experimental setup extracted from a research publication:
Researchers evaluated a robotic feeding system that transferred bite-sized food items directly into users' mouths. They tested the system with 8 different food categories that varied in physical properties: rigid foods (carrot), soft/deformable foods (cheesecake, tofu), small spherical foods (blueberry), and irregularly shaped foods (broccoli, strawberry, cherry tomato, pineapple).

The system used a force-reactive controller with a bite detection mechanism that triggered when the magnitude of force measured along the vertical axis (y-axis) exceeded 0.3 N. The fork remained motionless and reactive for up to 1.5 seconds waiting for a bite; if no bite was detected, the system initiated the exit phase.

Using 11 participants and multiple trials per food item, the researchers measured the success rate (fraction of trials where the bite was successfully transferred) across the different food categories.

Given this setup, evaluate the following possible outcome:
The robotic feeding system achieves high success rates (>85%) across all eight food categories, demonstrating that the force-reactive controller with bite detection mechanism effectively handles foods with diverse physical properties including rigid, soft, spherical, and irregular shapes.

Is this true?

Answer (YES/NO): YES